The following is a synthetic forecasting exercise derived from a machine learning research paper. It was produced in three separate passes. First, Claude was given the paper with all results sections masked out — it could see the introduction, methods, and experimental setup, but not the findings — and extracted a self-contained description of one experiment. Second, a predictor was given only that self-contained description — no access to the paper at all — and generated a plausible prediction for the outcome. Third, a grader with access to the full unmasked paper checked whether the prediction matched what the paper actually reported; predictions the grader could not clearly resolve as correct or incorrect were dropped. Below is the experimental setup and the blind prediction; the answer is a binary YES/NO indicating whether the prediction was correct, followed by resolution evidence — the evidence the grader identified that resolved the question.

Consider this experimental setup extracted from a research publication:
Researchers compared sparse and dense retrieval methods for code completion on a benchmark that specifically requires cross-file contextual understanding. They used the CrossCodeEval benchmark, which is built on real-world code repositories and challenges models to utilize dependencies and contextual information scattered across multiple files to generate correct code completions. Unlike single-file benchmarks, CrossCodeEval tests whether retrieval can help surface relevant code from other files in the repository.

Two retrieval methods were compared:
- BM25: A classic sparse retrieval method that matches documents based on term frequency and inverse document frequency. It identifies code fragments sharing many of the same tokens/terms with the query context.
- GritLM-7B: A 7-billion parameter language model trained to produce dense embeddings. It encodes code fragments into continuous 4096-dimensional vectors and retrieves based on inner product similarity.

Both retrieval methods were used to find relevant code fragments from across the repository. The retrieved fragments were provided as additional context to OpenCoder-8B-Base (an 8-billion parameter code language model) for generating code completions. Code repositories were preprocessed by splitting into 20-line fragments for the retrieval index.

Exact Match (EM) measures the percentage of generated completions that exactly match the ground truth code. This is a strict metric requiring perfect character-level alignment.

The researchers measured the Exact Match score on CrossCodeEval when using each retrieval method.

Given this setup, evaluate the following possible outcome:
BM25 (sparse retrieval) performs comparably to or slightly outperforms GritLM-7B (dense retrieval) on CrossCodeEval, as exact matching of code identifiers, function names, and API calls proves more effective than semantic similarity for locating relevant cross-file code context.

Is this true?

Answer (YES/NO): NO